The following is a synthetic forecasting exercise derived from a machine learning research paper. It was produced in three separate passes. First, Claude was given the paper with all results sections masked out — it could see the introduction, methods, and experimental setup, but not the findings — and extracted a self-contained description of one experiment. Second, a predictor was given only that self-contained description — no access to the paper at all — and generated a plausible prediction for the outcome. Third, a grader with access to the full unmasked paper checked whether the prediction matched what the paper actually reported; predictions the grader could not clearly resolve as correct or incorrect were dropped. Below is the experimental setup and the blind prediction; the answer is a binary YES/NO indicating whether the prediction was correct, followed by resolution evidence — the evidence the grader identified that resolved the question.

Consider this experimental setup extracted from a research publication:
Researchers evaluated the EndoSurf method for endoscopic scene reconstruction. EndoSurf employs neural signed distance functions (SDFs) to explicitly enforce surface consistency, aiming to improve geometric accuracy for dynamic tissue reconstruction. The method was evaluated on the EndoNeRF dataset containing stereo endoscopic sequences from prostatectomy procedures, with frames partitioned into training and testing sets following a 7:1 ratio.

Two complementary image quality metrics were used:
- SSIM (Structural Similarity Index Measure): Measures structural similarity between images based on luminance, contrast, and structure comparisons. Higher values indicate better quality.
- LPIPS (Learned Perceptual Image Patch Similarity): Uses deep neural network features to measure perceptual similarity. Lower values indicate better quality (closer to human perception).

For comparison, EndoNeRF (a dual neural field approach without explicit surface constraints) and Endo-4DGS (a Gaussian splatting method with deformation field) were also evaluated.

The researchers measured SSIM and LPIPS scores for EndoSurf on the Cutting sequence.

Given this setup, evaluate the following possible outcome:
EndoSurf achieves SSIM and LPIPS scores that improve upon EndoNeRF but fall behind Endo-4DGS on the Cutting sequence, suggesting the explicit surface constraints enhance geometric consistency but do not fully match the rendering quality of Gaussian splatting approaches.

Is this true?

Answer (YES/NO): NO